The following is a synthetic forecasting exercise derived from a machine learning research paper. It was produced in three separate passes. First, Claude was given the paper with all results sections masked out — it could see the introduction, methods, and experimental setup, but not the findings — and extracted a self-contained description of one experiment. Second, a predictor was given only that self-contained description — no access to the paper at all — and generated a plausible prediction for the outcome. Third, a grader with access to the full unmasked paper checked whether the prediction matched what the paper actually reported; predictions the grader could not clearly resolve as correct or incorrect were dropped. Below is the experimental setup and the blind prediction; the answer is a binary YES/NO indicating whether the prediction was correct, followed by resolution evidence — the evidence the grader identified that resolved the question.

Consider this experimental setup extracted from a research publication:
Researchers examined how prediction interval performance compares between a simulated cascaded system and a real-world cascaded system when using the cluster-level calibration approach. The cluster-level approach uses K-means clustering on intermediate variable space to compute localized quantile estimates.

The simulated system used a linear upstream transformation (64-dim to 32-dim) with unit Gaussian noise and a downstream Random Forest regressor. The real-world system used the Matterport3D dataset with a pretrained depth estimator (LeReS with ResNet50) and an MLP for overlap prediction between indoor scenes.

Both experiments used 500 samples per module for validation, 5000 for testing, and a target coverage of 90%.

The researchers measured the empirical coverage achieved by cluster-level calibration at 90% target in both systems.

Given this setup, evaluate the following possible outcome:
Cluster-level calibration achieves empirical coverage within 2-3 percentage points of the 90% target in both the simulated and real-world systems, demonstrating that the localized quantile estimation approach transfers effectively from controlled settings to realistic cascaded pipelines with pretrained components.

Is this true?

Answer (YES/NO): NO